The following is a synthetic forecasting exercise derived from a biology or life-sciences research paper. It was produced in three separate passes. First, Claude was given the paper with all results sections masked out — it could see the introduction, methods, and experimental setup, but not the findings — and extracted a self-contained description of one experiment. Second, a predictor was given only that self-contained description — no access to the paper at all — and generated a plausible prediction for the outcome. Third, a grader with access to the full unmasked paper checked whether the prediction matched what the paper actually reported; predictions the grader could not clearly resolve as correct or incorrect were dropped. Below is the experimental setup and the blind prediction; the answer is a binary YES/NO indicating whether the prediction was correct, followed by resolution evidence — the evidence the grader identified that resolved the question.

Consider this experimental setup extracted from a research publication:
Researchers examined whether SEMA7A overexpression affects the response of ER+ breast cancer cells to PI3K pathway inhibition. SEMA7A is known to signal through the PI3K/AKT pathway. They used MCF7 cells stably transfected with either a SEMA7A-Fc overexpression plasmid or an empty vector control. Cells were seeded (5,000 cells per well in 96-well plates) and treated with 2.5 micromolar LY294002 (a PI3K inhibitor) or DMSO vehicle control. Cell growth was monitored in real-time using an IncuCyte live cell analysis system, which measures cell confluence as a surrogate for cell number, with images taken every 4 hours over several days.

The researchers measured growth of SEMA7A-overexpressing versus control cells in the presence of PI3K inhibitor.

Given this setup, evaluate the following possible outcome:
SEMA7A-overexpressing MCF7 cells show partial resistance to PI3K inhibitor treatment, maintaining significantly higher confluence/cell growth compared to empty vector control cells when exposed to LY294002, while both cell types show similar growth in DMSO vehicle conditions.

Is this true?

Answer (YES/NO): NO